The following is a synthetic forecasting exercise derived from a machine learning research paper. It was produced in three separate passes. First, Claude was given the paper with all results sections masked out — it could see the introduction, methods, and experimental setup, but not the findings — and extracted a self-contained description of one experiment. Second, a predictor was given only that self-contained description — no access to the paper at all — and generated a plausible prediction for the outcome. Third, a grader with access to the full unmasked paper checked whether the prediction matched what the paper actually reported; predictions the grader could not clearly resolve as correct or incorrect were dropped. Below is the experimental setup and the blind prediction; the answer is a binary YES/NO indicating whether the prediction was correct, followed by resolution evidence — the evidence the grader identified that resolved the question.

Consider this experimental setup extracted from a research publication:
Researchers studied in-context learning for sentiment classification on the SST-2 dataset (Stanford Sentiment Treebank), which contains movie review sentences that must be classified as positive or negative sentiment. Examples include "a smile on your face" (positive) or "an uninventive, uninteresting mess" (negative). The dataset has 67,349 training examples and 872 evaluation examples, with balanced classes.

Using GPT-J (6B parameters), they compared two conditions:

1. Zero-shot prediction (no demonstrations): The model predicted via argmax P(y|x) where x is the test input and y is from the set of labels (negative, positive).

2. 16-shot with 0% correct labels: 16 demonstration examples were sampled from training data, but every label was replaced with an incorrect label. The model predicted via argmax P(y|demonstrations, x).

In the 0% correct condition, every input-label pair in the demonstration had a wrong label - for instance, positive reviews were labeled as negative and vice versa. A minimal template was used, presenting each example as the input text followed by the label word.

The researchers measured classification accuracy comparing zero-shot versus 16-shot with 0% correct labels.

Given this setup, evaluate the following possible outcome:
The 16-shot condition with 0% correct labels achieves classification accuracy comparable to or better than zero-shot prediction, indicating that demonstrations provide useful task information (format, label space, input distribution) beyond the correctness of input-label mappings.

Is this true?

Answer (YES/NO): NO